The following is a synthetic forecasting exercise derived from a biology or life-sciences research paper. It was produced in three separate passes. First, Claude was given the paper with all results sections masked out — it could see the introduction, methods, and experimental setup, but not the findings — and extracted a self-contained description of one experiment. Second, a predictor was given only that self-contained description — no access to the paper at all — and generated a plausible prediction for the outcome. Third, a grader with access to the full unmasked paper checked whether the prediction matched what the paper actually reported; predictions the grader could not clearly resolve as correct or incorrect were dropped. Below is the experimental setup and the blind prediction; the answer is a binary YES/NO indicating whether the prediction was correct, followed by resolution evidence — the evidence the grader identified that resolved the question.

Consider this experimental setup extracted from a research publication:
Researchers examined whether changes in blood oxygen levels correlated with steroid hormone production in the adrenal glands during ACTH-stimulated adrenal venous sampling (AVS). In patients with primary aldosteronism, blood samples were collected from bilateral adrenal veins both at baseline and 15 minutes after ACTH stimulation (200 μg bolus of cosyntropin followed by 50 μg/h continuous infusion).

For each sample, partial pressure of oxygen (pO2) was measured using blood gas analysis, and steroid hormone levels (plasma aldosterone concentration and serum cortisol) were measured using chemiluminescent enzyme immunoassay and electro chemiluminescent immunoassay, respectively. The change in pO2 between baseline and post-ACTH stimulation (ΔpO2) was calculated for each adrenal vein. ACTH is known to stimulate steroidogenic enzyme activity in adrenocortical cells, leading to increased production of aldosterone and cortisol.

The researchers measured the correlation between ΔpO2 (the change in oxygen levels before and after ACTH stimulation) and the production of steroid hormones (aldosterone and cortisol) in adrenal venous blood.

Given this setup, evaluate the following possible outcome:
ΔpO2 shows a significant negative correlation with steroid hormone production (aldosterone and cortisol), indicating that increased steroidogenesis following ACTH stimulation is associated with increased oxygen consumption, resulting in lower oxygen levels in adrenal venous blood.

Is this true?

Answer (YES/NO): YES